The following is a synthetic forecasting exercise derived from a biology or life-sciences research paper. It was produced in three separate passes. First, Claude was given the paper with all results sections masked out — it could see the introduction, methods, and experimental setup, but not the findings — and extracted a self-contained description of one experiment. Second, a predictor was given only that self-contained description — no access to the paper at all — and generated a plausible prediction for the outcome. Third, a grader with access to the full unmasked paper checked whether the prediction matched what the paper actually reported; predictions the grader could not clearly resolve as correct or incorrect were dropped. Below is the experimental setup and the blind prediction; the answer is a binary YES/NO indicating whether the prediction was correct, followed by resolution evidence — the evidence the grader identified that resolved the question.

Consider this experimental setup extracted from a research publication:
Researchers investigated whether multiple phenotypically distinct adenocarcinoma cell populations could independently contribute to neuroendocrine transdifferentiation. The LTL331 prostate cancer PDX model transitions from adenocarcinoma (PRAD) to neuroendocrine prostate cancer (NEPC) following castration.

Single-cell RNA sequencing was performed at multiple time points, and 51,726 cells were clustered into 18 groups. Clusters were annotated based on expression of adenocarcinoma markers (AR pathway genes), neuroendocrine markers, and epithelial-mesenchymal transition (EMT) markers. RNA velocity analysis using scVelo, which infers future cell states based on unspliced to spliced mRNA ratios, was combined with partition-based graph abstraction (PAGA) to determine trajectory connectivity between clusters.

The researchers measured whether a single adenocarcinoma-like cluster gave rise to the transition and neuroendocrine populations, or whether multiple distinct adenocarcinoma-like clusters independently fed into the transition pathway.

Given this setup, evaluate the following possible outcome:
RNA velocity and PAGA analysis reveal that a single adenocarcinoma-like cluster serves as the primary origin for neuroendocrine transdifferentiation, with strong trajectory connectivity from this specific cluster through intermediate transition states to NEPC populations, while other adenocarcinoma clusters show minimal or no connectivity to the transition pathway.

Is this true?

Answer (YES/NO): NO